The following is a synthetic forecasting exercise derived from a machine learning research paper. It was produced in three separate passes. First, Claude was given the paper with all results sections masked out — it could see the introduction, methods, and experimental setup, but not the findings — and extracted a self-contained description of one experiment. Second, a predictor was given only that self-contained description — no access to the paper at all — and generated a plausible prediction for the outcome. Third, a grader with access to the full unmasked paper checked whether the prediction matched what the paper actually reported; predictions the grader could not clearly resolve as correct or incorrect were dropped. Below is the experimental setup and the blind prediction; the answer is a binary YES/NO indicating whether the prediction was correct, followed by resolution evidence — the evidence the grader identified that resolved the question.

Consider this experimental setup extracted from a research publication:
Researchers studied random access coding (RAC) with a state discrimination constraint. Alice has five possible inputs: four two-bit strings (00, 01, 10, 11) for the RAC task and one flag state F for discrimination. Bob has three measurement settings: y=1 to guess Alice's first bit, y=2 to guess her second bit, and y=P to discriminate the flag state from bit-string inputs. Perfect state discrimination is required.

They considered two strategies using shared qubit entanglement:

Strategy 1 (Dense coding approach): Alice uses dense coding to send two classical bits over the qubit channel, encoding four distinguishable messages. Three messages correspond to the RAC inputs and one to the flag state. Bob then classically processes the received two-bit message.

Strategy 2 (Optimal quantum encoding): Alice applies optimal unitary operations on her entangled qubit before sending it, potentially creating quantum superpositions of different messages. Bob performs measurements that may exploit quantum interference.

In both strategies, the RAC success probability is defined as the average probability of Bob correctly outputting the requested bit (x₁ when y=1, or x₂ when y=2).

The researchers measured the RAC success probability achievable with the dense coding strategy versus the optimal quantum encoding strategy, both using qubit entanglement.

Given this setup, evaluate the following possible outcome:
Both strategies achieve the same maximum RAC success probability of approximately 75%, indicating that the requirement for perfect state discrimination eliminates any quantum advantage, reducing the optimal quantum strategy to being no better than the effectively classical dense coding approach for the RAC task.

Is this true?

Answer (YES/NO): NO